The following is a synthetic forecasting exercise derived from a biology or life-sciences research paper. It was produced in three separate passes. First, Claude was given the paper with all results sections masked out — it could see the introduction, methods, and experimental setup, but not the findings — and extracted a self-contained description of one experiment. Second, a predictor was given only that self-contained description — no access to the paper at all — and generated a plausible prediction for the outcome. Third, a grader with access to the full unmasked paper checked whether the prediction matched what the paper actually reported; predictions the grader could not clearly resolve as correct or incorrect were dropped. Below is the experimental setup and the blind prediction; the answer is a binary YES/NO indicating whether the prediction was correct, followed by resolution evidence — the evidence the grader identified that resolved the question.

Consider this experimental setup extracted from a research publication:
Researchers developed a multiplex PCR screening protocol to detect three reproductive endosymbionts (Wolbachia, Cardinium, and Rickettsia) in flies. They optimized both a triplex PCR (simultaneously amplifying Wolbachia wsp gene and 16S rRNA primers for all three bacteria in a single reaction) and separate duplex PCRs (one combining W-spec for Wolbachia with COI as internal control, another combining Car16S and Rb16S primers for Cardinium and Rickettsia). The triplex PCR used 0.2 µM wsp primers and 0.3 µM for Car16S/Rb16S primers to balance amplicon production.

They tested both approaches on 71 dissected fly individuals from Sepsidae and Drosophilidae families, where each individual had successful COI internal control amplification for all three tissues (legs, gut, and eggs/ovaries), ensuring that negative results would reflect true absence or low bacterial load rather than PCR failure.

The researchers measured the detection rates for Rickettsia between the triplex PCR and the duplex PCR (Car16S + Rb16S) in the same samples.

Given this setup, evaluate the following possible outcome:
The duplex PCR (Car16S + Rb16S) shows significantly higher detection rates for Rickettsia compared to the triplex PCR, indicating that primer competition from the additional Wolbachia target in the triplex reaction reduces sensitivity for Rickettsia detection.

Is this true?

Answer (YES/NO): YES